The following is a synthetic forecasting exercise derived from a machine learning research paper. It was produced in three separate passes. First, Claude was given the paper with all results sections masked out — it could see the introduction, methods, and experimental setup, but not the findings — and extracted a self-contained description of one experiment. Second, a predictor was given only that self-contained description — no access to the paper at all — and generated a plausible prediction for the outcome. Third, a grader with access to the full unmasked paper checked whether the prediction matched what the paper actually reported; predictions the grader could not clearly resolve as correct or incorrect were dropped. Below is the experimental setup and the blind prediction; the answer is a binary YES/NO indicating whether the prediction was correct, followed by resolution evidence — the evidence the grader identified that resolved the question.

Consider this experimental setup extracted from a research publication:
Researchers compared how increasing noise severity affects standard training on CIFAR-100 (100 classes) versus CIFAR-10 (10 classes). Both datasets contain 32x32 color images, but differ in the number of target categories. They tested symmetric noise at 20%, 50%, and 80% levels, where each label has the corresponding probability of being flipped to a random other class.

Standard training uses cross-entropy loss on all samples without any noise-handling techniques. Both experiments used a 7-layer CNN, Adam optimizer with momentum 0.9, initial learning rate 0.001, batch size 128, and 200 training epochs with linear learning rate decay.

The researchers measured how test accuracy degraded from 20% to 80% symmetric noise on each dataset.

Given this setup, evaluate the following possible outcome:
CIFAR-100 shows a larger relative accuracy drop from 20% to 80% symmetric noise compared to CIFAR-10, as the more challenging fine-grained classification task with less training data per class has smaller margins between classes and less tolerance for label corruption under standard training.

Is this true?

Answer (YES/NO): YES